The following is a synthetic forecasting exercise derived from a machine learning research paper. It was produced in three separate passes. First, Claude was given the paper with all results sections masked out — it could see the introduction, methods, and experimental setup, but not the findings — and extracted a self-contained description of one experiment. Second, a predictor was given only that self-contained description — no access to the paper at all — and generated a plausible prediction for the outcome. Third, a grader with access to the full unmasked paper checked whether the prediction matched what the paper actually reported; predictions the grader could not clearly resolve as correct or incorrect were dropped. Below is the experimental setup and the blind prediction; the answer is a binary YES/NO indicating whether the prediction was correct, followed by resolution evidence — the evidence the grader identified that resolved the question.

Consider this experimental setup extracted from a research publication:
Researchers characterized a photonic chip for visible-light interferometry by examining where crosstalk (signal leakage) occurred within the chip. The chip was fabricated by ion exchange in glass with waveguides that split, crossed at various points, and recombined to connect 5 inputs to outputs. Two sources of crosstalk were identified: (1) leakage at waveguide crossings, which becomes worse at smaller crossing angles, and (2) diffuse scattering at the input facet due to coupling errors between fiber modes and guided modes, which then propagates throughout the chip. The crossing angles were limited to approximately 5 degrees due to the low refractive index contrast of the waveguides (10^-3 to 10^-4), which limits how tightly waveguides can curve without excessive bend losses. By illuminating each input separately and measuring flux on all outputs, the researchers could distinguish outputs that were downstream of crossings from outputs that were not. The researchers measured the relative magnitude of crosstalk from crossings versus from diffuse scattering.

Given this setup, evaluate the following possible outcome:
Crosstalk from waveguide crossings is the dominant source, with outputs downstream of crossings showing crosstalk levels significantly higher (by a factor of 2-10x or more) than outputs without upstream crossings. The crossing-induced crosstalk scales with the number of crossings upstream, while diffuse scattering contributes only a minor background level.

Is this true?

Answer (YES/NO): YES